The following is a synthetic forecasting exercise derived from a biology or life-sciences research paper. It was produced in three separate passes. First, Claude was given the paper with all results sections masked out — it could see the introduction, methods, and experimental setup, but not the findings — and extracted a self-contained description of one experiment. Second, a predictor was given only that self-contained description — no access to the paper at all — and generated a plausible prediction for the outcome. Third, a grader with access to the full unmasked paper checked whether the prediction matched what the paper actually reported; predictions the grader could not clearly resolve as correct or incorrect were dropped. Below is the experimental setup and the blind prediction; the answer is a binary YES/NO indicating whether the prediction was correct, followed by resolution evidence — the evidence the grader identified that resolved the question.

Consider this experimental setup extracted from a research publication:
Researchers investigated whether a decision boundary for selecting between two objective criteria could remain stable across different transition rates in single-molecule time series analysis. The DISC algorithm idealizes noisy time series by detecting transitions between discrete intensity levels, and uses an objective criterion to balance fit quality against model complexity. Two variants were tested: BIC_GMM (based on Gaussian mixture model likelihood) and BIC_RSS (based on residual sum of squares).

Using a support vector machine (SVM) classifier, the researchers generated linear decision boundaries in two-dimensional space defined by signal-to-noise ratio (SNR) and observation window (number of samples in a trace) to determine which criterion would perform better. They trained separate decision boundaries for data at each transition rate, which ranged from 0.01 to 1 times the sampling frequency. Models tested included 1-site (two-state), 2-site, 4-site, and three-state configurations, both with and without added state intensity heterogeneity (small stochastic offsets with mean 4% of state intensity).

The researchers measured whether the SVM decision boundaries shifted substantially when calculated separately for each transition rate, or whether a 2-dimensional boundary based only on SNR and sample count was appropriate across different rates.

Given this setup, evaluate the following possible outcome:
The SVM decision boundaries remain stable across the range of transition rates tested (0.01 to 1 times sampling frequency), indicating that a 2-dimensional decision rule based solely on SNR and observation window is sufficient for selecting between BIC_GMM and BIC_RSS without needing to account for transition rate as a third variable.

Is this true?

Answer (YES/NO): NO